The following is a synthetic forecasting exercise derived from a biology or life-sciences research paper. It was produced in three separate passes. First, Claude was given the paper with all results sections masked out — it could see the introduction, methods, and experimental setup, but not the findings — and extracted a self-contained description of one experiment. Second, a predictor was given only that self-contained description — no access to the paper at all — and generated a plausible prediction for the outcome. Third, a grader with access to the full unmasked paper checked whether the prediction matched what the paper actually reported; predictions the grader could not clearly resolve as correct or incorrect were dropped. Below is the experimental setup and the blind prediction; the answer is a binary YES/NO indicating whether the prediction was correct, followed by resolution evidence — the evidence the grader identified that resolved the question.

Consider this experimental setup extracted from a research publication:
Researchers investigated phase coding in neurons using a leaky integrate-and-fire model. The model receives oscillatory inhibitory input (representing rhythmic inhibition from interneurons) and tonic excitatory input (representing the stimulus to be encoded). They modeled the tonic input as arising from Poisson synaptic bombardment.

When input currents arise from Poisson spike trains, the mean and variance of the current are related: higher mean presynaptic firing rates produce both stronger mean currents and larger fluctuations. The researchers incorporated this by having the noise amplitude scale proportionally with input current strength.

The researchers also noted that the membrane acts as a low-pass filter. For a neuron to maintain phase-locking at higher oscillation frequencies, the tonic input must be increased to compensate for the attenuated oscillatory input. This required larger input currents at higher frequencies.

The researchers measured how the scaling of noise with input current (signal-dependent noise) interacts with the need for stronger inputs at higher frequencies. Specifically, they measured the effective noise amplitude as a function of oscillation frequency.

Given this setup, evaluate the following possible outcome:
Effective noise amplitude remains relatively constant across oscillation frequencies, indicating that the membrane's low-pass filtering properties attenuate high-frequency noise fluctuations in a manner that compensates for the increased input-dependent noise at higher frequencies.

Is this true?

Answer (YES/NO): NO